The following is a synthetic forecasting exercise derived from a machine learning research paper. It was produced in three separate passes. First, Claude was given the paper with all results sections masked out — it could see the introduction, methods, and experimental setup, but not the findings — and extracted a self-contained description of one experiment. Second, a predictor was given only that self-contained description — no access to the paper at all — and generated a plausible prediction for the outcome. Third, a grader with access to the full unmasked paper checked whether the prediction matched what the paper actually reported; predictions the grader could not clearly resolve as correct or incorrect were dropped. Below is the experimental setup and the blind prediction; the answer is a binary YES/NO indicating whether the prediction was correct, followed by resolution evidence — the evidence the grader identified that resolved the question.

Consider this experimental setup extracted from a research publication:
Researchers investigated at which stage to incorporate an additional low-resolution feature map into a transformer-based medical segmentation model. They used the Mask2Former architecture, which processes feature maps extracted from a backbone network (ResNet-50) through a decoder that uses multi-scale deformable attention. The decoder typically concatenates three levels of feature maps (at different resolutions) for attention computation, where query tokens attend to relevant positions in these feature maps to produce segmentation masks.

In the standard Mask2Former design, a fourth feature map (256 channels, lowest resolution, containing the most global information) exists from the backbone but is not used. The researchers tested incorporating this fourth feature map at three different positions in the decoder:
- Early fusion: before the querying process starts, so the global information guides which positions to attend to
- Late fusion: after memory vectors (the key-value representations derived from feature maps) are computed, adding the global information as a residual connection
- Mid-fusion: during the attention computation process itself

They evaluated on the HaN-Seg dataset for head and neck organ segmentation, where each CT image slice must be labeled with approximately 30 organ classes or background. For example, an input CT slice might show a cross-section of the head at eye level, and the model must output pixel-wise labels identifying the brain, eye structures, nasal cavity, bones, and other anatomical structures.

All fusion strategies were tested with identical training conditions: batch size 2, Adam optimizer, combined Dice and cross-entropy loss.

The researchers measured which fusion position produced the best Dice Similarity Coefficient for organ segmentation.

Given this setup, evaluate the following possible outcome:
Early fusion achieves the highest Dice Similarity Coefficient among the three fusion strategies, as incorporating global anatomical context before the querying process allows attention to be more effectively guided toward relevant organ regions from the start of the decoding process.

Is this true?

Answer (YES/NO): NO